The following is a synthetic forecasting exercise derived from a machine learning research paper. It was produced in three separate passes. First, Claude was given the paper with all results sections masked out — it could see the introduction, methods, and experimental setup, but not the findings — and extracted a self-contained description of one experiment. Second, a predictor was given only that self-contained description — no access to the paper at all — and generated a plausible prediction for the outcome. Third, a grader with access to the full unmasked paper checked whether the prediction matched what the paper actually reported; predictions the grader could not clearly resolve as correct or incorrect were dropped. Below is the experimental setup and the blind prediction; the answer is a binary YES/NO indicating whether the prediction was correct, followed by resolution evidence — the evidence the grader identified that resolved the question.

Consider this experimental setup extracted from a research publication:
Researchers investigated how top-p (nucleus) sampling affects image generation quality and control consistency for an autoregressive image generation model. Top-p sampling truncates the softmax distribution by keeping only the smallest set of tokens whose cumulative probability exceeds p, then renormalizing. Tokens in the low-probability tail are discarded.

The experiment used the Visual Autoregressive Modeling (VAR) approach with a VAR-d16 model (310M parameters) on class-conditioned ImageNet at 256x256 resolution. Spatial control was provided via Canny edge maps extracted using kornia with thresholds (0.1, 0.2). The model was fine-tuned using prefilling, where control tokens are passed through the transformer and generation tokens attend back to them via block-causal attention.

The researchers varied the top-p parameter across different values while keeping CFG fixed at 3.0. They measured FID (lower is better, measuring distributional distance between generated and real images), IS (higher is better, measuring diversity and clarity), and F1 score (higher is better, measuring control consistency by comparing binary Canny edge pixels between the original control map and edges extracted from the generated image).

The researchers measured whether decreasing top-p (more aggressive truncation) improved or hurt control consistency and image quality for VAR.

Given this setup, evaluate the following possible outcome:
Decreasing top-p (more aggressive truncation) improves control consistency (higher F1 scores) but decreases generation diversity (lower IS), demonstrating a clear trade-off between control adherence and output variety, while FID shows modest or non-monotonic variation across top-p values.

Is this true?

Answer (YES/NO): NO